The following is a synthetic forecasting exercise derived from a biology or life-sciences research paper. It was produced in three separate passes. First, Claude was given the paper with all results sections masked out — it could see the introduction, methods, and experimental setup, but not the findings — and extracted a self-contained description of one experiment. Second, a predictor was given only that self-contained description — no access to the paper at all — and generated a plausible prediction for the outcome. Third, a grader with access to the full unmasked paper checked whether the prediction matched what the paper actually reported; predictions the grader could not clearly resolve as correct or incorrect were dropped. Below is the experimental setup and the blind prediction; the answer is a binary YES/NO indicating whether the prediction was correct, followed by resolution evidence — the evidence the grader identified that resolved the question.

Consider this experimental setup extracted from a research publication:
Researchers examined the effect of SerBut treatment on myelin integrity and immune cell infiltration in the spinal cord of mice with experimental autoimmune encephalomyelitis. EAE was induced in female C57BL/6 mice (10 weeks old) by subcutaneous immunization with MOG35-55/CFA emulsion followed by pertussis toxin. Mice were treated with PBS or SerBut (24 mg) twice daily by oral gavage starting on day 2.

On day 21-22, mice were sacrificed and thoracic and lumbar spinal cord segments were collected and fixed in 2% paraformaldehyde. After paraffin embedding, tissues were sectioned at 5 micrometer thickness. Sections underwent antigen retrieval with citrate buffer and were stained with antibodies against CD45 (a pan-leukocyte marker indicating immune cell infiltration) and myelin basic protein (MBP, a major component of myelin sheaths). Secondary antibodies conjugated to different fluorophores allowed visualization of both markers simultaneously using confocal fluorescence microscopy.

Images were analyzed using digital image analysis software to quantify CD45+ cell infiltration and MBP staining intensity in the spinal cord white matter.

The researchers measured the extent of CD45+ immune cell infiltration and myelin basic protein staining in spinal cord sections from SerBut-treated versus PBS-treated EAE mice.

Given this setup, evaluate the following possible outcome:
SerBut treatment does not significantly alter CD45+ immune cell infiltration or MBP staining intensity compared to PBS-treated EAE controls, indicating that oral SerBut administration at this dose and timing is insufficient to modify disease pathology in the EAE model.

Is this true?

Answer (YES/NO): NO